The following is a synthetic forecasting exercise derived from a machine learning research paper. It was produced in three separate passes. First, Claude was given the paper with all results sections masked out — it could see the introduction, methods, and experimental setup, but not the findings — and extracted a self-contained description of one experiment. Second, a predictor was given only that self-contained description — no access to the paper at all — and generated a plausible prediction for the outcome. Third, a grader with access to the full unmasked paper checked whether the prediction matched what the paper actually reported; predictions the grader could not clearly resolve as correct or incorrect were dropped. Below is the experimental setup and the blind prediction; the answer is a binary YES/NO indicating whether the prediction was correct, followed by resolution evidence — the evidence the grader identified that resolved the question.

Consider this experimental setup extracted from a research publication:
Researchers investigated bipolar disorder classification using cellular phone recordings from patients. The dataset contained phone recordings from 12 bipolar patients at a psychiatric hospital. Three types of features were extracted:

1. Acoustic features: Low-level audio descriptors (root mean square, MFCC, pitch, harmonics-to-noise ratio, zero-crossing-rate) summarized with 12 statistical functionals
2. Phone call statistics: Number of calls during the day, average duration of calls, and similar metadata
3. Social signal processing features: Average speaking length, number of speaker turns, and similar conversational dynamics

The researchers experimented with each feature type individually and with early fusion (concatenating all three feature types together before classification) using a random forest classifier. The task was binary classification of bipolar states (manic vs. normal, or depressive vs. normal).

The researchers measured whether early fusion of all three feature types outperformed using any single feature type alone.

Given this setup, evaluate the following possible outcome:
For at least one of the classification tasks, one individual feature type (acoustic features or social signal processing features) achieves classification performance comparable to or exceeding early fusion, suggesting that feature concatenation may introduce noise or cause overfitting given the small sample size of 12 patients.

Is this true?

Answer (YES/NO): NO